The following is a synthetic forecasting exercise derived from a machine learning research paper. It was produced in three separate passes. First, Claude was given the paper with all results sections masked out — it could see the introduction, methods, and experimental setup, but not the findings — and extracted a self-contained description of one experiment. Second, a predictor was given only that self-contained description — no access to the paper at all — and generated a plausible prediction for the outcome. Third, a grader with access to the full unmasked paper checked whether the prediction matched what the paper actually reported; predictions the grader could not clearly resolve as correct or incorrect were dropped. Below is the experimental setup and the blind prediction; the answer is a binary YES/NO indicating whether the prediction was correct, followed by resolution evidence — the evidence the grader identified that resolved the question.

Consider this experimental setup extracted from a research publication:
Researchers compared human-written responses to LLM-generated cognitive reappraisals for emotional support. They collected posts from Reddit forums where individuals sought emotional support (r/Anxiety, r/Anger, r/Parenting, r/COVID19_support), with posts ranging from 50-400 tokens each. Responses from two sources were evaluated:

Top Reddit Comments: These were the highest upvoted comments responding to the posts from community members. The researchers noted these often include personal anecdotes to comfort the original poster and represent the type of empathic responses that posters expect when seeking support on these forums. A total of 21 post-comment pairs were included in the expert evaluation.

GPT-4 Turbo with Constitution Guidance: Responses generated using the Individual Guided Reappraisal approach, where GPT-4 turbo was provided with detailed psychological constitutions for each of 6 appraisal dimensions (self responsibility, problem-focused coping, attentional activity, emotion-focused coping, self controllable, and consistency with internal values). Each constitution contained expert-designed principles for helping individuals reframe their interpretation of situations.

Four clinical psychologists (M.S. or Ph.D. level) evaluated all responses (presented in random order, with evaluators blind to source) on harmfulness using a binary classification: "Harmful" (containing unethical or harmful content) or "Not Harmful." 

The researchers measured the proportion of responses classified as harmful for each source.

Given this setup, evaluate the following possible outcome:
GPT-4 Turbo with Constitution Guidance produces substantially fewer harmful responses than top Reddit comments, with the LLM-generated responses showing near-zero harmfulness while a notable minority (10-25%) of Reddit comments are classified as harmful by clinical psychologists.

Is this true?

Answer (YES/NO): NO